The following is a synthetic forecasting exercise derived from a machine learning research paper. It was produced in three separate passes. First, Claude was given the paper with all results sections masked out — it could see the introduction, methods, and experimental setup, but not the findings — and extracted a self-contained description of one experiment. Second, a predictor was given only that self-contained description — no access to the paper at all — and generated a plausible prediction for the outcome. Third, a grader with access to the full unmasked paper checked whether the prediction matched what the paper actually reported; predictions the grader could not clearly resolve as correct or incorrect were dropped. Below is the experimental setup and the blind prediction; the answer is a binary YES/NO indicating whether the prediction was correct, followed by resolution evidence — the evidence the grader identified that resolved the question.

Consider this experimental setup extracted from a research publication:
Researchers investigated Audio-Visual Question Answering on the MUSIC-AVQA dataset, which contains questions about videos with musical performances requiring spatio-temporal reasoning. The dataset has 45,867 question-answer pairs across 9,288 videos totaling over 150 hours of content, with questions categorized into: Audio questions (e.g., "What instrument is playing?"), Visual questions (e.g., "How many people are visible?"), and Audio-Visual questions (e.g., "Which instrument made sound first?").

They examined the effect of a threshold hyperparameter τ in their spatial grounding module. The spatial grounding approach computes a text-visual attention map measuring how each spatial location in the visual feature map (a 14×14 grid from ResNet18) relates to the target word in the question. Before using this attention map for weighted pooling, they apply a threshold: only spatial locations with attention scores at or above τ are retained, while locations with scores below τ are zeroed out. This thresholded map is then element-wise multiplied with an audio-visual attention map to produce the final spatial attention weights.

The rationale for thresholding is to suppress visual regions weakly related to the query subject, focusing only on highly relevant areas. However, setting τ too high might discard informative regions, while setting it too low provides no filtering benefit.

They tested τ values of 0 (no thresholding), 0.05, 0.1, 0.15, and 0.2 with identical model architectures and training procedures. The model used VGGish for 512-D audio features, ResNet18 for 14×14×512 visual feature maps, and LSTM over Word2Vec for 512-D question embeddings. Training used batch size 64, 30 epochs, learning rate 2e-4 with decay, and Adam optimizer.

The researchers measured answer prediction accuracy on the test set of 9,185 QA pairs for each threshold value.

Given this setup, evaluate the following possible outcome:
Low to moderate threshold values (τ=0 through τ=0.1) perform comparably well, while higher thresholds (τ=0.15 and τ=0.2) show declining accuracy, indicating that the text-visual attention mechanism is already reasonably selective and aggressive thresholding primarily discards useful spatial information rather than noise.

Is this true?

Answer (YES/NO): NO